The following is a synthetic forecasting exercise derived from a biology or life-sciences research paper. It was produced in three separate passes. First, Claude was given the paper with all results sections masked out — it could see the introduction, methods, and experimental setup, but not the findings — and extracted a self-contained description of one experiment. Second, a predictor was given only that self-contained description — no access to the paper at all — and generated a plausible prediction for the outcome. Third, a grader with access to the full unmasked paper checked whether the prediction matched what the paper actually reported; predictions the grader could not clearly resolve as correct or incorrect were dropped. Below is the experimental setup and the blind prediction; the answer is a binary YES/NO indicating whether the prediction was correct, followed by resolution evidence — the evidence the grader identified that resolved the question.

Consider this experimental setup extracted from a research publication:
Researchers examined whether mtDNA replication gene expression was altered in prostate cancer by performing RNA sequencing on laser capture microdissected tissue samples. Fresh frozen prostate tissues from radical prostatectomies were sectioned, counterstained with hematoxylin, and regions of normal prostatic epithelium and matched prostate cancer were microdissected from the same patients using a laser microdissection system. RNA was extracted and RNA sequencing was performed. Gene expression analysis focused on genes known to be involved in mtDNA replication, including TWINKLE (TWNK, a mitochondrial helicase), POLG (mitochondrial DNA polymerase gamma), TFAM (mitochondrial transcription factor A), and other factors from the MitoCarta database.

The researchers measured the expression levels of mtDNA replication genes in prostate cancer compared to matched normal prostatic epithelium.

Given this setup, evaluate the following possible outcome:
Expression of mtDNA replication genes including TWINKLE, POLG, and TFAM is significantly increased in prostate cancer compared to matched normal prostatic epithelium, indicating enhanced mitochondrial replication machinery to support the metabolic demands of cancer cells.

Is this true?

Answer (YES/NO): YES